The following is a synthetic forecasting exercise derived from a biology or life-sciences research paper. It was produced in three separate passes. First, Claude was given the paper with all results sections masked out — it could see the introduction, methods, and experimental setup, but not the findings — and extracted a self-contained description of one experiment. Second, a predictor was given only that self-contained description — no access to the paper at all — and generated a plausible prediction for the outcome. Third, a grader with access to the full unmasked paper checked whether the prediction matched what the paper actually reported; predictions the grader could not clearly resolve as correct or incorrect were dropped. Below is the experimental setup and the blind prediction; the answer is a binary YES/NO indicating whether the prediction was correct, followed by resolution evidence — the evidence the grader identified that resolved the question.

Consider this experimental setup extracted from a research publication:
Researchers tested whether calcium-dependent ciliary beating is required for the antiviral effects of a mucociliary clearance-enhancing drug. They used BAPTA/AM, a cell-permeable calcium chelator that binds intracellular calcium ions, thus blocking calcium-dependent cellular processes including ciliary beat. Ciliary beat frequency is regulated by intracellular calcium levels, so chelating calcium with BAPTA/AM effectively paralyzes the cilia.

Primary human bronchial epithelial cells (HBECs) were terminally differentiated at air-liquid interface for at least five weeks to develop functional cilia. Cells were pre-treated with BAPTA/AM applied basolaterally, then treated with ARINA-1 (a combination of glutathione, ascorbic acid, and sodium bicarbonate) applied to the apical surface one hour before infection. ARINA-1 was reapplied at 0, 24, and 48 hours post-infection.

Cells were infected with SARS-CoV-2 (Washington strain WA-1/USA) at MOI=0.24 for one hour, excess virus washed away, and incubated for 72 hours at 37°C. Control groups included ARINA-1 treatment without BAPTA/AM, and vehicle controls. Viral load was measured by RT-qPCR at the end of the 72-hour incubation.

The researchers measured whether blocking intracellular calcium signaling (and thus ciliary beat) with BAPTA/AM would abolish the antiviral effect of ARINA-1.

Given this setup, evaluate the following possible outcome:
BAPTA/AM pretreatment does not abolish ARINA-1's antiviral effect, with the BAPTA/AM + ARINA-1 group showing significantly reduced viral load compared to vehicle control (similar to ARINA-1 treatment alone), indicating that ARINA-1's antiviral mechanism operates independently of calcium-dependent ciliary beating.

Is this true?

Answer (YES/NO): NO